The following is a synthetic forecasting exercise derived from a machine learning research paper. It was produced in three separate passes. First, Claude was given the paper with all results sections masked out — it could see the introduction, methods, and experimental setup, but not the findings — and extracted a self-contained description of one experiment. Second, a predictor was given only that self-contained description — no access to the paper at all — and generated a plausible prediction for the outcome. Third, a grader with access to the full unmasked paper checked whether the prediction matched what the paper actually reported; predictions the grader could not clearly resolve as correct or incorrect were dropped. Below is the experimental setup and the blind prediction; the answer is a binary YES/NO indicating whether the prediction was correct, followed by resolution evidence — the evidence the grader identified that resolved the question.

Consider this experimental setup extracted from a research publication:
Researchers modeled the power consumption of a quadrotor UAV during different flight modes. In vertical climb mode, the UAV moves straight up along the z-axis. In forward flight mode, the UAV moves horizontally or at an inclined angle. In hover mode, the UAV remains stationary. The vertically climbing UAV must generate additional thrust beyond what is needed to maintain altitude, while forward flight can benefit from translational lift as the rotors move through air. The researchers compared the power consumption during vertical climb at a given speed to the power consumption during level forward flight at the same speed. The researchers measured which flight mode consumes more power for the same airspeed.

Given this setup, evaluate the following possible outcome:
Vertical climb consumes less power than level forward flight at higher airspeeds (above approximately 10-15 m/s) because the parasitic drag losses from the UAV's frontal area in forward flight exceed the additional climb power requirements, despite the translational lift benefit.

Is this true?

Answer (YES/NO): NO